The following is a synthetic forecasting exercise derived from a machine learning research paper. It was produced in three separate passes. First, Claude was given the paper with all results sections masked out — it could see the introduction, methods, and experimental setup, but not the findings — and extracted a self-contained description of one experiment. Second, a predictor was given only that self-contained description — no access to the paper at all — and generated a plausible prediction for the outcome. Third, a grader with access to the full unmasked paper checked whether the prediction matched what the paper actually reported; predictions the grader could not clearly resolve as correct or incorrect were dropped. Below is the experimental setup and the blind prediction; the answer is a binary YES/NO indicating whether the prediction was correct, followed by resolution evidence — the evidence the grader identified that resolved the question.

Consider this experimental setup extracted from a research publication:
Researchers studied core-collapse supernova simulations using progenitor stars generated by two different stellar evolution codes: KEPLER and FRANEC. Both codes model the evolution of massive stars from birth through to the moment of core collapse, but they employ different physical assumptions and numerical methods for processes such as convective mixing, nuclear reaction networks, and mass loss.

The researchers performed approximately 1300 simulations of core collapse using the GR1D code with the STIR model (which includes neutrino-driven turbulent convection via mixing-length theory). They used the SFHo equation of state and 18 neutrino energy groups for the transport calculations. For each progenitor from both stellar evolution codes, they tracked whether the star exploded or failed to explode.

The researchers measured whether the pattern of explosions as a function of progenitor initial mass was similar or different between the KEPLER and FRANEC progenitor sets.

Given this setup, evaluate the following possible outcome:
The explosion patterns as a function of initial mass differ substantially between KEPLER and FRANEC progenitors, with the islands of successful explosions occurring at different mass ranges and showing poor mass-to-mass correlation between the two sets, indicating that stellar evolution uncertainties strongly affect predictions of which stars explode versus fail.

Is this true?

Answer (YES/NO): YES